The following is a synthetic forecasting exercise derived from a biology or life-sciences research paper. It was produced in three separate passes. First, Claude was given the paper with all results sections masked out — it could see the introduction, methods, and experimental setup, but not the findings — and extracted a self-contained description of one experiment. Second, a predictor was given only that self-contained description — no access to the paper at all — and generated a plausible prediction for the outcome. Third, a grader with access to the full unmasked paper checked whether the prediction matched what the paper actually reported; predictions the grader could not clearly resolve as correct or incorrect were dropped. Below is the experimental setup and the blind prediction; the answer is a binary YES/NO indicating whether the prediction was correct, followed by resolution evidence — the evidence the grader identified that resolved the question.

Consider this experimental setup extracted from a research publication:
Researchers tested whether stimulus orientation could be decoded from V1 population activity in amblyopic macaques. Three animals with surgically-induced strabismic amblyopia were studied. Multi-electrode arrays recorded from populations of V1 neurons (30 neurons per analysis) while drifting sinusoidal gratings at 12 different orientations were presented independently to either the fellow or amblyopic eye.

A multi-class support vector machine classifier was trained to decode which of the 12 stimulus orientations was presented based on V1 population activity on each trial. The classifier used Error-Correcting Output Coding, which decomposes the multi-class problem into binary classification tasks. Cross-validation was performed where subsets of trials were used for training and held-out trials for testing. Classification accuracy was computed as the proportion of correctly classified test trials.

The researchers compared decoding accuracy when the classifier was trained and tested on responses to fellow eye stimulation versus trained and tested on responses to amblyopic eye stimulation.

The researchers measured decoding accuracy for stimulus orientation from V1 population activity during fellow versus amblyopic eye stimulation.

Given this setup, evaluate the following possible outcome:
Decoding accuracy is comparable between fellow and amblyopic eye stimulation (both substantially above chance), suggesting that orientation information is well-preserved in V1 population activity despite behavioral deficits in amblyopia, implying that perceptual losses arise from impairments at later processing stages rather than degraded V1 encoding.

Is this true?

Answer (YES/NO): NO